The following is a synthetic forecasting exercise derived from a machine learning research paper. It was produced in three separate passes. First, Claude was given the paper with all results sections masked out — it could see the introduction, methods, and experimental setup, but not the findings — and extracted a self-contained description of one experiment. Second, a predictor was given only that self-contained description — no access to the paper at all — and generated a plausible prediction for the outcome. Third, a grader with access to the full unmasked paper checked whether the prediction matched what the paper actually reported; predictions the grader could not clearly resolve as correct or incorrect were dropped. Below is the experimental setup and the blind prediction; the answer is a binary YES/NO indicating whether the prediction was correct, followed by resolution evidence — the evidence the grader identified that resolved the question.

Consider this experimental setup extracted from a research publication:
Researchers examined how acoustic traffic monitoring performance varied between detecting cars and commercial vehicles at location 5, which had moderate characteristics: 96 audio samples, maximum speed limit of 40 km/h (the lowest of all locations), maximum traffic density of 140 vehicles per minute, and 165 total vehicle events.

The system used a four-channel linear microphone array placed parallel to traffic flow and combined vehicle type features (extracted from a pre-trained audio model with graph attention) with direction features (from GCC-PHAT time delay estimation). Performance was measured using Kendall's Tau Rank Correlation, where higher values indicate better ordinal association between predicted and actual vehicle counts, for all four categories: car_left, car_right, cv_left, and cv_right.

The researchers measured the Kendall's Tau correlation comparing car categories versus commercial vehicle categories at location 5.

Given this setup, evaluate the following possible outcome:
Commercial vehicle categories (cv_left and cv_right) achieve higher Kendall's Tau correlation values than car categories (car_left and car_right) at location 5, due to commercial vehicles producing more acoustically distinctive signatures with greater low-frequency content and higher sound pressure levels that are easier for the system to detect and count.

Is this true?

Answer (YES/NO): NO